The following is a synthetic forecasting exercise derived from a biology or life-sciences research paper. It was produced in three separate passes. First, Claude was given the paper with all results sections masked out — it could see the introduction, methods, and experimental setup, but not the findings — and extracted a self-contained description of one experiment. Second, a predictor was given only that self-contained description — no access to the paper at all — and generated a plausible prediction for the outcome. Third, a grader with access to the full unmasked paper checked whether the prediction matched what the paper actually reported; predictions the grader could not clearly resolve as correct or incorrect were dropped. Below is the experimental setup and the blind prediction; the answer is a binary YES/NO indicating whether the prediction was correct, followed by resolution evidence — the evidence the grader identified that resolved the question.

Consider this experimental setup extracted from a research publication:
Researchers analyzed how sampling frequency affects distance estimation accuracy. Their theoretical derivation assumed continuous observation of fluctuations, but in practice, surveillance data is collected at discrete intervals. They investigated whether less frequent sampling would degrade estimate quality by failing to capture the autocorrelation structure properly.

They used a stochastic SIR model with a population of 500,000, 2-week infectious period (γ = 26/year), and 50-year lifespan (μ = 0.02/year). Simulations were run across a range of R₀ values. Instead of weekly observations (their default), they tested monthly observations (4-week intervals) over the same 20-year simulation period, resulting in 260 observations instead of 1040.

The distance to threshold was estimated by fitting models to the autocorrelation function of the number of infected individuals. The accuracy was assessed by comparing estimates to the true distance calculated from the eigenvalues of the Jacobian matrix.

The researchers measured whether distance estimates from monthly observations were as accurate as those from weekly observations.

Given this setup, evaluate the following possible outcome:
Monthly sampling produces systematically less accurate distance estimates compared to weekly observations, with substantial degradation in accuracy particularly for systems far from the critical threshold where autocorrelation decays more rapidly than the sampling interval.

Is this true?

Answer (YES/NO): NO